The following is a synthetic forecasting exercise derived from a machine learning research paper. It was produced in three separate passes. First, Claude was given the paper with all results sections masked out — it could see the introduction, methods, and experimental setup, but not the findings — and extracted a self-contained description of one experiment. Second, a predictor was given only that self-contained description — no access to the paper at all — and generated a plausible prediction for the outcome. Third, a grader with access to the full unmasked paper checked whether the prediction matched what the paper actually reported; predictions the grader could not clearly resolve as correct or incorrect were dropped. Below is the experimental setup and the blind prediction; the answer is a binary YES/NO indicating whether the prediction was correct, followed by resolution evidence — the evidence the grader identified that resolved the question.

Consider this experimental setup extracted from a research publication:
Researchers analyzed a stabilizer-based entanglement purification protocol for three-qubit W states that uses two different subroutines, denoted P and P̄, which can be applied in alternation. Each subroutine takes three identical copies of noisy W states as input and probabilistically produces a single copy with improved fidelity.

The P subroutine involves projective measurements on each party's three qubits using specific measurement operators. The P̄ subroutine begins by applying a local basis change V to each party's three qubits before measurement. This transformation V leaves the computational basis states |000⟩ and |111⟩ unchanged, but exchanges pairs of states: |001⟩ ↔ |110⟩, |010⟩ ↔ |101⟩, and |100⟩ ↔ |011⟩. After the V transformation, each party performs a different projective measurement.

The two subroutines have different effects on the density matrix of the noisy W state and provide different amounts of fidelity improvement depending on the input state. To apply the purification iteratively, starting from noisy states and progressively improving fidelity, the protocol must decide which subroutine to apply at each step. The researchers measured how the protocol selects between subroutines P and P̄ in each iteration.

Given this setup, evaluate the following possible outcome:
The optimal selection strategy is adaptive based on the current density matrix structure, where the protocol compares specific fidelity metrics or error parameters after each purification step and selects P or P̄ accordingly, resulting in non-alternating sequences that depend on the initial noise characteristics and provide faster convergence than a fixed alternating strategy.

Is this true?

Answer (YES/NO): NO